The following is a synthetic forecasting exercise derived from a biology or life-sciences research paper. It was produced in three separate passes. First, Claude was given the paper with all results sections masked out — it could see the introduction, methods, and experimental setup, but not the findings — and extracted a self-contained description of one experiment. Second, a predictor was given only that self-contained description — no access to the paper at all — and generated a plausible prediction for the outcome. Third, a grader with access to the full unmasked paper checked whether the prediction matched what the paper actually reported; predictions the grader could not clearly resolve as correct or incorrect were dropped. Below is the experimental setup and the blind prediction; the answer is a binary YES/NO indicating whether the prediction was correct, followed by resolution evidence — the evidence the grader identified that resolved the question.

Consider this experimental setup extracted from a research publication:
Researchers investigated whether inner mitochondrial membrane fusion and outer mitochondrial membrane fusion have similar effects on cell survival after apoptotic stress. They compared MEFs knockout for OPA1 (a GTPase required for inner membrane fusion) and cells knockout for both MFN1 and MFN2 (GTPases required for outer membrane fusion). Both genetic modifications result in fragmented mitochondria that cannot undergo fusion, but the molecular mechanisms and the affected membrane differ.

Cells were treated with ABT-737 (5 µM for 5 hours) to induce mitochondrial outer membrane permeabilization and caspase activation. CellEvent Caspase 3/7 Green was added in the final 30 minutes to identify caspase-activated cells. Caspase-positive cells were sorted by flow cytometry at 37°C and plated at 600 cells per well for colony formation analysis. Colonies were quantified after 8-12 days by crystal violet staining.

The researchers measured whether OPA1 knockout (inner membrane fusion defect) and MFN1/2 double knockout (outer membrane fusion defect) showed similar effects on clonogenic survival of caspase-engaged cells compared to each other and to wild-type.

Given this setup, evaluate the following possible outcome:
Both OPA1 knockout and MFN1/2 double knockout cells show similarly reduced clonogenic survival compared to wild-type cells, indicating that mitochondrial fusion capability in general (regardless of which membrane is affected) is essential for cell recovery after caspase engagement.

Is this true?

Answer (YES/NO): NO